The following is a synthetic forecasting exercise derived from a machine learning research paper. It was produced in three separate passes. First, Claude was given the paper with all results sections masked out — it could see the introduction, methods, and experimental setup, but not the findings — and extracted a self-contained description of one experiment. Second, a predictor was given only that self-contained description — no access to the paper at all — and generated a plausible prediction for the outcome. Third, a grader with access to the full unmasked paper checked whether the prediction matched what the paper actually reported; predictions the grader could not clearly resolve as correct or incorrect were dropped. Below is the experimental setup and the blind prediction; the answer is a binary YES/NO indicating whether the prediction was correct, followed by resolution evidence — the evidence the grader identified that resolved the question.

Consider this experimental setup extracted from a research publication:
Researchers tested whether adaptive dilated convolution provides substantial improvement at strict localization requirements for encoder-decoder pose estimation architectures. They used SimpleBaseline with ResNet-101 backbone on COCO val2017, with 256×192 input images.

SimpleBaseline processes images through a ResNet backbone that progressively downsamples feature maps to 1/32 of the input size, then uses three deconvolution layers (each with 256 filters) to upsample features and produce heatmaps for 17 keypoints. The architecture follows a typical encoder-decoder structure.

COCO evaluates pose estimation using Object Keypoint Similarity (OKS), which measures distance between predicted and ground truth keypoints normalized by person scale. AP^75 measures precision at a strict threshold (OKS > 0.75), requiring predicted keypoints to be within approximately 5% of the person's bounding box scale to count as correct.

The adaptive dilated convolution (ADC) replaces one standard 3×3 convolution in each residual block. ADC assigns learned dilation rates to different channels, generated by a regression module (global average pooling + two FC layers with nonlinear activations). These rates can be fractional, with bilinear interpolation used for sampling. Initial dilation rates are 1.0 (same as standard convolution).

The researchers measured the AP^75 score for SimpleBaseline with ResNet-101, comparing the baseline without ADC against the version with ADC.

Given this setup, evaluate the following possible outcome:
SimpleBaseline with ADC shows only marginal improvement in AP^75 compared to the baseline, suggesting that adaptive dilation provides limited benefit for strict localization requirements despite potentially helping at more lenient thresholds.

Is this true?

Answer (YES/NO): NO